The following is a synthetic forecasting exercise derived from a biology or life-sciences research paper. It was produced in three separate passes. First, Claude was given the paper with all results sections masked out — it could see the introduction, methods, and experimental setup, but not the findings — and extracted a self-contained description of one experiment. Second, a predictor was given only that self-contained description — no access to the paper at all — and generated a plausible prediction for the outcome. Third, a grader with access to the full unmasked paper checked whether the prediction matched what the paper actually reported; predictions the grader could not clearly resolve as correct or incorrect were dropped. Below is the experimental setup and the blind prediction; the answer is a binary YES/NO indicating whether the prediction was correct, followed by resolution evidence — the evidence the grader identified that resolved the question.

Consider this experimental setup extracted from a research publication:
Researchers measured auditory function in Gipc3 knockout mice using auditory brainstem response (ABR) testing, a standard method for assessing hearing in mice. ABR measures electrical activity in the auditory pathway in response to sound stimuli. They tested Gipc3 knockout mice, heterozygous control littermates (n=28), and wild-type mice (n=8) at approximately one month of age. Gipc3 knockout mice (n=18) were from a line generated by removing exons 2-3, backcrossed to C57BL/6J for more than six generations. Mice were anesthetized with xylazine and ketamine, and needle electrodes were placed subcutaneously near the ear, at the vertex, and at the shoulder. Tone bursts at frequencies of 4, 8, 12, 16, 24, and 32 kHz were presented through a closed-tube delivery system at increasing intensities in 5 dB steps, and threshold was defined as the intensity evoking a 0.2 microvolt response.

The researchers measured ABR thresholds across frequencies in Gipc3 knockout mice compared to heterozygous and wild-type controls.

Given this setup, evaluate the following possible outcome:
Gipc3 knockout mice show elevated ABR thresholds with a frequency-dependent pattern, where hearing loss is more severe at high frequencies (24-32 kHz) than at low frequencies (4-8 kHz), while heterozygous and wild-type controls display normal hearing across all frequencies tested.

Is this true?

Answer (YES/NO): NO